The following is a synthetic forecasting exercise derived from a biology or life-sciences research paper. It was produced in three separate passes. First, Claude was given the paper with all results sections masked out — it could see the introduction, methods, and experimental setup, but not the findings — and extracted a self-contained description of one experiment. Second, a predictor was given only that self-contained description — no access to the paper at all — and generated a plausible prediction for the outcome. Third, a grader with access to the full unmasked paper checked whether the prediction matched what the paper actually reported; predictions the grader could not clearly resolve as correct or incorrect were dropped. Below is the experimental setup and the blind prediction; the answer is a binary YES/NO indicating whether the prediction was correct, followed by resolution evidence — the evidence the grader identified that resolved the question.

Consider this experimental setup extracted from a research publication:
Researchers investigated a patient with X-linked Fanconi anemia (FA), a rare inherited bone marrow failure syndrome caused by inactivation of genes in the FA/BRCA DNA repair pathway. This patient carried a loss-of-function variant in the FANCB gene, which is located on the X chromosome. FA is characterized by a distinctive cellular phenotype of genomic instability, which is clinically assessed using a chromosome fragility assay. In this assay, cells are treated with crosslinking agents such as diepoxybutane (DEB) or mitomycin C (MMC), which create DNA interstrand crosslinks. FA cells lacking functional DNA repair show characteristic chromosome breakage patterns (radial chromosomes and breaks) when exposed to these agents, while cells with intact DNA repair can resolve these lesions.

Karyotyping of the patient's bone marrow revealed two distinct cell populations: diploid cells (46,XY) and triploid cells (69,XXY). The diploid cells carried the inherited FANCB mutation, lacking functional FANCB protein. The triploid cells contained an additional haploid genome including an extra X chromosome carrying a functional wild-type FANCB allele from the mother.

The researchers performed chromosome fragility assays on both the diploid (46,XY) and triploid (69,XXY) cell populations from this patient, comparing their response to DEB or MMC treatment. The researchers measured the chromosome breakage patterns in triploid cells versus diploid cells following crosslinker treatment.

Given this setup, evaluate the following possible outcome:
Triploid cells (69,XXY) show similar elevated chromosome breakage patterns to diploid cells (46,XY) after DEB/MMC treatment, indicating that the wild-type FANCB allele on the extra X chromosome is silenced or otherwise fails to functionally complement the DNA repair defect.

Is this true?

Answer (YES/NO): NO